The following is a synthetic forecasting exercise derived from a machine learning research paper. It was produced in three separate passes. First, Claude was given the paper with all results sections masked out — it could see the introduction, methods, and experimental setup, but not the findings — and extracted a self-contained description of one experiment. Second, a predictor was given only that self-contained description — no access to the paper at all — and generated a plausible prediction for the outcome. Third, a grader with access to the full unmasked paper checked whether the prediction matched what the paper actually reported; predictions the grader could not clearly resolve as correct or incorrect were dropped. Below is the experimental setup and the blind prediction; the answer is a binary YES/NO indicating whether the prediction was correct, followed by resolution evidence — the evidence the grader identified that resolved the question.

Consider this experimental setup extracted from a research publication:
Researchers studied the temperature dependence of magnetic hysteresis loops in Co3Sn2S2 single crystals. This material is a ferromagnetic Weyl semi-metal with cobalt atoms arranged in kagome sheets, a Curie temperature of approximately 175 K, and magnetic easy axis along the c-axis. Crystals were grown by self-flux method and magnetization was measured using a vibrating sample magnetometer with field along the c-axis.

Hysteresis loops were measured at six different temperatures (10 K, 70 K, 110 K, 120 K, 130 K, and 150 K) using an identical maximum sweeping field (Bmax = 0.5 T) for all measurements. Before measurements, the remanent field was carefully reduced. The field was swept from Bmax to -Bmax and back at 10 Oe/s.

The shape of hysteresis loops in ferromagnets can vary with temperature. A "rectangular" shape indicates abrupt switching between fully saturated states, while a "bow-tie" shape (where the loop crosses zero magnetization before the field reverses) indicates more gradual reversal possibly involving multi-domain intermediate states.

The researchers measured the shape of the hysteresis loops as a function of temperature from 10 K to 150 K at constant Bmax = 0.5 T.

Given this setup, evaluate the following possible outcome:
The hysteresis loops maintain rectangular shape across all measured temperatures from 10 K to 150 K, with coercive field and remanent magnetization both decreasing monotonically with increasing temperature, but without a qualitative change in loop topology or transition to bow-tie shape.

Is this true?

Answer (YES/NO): NO